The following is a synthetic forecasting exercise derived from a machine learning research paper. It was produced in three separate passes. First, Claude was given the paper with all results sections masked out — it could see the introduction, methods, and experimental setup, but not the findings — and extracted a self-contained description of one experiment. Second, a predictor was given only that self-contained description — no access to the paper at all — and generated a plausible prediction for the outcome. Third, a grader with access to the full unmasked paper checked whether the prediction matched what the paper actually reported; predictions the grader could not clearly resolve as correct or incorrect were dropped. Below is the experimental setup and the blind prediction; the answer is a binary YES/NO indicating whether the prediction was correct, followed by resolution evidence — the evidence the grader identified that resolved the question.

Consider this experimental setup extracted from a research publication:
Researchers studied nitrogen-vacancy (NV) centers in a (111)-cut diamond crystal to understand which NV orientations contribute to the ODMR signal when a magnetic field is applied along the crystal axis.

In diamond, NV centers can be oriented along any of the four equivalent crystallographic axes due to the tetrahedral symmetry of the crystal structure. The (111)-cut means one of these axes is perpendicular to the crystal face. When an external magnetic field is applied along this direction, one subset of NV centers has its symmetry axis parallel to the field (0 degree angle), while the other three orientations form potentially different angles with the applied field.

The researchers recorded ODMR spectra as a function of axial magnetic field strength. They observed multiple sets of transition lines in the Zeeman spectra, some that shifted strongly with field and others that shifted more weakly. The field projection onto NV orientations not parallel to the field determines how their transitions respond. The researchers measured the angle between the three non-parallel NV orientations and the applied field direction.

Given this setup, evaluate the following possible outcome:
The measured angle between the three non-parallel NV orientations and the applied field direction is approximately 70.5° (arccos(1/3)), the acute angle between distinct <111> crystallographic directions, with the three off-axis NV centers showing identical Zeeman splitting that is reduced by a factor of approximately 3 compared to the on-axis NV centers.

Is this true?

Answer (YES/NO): YES